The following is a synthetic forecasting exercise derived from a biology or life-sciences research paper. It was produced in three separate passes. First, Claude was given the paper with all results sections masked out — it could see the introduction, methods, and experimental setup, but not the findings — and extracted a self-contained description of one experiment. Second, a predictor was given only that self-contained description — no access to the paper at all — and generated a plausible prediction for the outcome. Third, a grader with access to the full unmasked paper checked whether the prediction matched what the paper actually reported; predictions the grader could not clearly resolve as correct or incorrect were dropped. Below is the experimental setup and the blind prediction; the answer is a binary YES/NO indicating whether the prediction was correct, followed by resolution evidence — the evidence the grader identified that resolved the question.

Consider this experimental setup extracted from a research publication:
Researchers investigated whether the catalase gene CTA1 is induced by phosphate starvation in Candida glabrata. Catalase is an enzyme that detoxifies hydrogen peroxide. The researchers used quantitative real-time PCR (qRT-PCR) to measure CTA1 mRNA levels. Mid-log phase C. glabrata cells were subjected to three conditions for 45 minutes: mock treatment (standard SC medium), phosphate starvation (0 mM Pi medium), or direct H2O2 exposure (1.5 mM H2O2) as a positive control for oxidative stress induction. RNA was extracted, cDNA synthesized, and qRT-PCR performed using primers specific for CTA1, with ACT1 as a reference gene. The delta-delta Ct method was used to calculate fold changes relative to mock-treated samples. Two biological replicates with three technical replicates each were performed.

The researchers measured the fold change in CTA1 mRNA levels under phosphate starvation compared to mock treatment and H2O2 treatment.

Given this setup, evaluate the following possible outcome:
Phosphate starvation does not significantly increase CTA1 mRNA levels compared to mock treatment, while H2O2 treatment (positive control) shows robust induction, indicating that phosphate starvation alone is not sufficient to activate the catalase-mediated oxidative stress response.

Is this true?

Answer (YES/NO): NO